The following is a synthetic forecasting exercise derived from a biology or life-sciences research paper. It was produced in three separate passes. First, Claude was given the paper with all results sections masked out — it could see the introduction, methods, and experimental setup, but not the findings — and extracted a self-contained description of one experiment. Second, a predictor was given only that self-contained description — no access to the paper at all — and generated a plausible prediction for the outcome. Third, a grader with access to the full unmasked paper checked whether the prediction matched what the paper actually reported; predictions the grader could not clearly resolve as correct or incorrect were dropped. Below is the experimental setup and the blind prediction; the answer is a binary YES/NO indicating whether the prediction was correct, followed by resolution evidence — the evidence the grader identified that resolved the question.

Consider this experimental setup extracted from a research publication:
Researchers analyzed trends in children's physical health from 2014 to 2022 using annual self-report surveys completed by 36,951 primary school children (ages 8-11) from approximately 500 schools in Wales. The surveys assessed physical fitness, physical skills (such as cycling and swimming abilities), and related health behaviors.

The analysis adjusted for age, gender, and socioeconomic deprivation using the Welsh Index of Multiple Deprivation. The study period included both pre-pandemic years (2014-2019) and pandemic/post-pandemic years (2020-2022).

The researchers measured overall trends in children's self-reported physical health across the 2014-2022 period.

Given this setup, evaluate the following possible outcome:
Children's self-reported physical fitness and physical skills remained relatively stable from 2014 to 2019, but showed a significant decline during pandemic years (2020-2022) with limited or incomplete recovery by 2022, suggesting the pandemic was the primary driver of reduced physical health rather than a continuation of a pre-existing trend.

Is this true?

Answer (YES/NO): NO